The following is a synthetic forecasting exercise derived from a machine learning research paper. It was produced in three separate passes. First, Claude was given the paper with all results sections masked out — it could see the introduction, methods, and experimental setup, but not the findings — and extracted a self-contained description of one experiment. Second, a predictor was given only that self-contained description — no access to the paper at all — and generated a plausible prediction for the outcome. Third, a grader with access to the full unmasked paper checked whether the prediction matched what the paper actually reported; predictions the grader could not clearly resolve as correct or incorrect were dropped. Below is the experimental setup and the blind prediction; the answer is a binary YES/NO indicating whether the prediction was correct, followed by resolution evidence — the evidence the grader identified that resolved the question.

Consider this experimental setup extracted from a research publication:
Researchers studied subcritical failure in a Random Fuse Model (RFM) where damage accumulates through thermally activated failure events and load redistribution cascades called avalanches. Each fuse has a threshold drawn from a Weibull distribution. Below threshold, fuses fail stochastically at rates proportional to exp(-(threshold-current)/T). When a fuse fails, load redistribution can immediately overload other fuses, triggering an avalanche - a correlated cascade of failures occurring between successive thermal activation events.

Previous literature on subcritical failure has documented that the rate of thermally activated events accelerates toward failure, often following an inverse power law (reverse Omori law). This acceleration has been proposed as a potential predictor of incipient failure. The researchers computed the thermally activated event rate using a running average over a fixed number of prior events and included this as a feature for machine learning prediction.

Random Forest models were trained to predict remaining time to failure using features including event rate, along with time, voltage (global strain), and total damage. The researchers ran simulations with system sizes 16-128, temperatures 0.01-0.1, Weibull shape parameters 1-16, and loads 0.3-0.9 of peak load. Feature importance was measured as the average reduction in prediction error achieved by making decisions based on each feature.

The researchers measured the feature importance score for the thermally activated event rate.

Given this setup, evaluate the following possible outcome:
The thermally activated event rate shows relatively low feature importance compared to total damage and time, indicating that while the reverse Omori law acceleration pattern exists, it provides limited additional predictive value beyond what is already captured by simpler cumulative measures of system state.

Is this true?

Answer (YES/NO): NO